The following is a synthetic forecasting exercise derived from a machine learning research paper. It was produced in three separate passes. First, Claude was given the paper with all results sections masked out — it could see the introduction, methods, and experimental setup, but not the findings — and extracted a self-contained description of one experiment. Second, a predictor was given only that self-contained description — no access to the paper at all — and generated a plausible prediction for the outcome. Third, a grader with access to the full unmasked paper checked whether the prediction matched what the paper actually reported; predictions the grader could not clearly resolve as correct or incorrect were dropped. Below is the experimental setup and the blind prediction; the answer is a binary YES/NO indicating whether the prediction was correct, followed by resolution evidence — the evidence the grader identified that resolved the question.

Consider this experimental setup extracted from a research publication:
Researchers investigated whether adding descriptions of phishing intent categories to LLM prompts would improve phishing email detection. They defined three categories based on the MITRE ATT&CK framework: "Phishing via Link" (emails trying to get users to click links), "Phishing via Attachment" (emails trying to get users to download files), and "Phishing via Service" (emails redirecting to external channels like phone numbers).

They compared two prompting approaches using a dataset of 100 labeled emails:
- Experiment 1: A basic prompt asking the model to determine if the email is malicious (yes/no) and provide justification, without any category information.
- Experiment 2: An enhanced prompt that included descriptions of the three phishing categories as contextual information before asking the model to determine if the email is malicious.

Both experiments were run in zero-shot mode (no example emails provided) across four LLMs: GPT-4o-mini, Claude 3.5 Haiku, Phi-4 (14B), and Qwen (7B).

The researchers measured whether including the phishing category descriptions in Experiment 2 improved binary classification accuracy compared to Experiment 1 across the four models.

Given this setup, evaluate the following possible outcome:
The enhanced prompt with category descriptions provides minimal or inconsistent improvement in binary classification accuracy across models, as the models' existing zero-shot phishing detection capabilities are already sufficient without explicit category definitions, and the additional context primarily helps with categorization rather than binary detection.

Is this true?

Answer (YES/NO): NO